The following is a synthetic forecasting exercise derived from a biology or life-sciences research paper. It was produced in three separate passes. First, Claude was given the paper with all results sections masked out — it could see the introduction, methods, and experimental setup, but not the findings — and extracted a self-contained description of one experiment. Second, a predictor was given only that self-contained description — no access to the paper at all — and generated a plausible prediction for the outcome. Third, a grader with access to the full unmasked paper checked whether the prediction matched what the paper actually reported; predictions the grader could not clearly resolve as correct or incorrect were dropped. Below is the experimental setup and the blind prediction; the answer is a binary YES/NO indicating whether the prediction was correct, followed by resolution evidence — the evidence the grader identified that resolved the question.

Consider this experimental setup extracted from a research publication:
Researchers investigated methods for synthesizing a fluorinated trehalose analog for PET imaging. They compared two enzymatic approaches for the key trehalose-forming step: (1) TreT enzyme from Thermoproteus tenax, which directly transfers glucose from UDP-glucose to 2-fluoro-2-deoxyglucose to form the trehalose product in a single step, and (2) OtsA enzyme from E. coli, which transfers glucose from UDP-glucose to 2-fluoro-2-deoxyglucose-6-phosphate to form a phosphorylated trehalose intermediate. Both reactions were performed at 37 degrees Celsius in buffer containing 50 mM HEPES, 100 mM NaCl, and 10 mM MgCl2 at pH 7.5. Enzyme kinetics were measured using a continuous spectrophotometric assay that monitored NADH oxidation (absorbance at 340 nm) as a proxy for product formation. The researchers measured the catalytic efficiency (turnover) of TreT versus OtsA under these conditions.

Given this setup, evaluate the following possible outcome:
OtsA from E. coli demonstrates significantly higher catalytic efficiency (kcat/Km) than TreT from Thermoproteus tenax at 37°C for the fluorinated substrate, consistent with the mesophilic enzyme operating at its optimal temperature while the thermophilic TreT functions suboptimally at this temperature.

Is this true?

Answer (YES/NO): YES